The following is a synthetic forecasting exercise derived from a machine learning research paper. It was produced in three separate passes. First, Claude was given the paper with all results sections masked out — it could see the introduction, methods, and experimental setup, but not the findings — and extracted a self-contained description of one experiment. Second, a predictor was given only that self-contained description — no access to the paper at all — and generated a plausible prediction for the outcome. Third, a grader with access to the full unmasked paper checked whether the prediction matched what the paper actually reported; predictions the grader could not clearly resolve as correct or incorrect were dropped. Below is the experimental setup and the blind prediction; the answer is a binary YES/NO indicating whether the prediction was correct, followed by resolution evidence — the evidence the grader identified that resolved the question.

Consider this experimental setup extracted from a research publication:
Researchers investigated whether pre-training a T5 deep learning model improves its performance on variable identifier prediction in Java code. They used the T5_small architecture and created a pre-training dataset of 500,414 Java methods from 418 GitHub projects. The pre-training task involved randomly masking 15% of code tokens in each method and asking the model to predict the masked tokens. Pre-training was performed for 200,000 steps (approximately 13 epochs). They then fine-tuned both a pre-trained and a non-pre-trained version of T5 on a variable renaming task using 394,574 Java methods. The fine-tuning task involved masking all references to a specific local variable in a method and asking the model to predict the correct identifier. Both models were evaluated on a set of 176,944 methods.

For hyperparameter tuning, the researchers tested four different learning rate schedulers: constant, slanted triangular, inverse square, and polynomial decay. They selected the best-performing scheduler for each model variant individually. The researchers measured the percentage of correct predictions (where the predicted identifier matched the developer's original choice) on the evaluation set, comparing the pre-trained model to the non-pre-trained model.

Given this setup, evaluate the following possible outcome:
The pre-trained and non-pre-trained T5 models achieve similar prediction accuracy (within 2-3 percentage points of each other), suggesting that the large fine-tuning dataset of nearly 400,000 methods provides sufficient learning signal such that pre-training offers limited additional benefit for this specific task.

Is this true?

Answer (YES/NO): NO